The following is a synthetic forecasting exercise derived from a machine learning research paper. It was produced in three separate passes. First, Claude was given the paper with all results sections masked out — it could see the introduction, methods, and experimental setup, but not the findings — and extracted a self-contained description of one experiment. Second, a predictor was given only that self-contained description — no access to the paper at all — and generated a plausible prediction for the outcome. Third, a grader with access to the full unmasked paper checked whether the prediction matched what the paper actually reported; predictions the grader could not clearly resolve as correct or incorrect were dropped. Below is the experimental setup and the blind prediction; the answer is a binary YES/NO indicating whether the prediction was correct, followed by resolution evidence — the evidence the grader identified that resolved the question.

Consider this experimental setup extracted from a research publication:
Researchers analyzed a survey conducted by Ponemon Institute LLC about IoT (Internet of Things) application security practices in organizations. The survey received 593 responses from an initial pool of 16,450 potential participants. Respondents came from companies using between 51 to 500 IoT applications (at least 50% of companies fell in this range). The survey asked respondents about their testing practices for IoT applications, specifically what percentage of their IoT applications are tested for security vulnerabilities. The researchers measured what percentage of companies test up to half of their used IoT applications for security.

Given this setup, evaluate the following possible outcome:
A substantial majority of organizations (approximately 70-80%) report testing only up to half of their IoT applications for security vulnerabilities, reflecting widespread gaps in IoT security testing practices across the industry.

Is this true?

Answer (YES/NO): NO